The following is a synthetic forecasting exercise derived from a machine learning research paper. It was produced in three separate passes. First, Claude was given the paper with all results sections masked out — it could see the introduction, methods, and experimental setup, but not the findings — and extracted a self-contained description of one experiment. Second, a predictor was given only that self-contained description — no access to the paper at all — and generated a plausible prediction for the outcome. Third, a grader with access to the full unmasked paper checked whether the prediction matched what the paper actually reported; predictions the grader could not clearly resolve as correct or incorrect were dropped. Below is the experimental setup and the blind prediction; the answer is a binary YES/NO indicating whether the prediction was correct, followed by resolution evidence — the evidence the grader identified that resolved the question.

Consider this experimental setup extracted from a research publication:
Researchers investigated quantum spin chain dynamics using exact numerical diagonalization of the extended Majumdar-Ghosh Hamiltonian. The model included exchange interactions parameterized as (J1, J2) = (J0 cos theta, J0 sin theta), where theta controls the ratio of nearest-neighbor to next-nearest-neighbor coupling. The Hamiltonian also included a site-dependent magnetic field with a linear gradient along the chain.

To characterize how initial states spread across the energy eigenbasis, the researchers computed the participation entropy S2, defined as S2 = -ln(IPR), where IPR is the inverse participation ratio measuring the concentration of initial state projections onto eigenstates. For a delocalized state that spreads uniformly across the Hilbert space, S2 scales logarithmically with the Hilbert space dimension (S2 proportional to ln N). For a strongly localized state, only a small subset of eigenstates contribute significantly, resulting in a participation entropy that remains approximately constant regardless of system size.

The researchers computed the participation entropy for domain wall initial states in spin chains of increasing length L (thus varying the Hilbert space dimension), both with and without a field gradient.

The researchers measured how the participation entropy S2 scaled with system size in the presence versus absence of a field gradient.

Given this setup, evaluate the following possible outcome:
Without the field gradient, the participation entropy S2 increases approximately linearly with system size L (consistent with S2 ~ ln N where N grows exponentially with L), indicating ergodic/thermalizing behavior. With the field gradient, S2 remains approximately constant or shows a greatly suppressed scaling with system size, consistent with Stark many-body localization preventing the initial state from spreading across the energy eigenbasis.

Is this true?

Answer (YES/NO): YES